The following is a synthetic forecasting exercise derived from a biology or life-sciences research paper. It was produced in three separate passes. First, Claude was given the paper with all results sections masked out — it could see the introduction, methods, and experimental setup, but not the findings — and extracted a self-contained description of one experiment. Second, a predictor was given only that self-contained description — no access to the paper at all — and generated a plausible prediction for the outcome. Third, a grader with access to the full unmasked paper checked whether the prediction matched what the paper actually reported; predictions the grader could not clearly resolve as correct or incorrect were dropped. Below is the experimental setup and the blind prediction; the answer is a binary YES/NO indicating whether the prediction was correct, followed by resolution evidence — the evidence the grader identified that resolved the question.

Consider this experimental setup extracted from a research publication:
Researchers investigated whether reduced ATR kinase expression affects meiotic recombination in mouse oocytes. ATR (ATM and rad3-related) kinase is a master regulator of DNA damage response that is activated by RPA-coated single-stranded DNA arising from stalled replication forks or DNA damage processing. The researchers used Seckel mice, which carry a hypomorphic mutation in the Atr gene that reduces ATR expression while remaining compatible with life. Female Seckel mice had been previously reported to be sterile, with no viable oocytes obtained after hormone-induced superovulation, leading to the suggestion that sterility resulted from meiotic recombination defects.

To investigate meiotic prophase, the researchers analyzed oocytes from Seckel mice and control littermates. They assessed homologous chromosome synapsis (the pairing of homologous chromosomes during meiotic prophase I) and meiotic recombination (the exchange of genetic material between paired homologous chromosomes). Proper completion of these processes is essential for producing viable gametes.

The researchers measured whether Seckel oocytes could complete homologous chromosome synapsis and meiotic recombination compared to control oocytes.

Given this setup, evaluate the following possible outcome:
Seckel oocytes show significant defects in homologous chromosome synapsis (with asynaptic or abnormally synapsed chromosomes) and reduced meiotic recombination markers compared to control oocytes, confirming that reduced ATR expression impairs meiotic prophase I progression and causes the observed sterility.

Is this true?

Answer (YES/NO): NO